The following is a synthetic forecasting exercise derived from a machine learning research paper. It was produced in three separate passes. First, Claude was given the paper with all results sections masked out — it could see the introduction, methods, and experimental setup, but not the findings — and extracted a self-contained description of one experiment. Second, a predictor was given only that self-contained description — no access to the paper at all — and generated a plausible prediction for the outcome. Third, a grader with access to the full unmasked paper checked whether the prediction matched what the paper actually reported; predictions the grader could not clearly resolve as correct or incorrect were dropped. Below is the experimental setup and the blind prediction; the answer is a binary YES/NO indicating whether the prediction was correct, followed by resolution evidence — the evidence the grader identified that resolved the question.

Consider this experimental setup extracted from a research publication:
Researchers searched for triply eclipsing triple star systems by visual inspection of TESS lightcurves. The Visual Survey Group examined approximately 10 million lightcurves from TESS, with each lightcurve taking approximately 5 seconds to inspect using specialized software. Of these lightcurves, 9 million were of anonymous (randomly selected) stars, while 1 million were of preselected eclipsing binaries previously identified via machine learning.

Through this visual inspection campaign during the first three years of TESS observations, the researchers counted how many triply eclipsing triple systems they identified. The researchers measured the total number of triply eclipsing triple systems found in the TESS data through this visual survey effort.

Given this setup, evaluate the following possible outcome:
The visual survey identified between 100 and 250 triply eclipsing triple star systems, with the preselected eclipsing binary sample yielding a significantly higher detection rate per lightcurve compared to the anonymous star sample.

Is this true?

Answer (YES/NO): NO